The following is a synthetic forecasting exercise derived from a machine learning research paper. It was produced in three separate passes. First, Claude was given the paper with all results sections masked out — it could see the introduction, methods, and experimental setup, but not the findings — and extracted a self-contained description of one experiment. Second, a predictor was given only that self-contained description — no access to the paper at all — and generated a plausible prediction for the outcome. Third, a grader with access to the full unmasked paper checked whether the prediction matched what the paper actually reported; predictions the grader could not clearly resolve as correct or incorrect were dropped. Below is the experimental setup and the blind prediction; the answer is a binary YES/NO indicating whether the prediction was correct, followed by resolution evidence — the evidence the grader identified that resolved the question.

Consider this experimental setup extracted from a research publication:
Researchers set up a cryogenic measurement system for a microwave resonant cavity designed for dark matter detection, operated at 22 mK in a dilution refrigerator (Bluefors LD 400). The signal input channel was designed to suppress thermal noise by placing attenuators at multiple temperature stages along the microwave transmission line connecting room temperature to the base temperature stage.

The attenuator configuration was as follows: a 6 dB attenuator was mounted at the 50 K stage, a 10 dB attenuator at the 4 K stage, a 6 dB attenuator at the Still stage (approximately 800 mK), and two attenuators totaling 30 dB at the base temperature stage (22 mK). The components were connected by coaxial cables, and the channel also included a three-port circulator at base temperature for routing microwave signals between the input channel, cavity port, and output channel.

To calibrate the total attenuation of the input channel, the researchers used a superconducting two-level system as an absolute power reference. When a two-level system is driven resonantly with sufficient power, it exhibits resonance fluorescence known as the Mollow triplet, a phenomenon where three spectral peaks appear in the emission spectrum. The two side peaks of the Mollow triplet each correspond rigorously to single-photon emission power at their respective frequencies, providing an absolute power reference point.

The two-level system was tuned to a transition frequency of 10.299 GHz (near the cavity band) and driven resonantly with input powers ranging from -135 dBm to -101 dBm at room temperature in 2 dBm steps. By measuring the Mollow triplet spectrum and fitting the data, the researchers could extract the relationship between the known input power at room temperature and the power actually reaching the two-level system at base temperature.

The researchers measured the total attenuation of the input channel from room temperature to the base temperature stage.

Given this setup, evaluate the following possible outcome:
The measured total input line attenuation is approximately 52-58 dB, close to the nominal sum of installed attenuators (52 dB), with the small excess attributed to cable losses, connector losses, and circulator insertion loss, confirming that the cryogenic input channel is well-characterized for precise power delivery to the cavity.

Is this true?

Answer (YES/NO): NO